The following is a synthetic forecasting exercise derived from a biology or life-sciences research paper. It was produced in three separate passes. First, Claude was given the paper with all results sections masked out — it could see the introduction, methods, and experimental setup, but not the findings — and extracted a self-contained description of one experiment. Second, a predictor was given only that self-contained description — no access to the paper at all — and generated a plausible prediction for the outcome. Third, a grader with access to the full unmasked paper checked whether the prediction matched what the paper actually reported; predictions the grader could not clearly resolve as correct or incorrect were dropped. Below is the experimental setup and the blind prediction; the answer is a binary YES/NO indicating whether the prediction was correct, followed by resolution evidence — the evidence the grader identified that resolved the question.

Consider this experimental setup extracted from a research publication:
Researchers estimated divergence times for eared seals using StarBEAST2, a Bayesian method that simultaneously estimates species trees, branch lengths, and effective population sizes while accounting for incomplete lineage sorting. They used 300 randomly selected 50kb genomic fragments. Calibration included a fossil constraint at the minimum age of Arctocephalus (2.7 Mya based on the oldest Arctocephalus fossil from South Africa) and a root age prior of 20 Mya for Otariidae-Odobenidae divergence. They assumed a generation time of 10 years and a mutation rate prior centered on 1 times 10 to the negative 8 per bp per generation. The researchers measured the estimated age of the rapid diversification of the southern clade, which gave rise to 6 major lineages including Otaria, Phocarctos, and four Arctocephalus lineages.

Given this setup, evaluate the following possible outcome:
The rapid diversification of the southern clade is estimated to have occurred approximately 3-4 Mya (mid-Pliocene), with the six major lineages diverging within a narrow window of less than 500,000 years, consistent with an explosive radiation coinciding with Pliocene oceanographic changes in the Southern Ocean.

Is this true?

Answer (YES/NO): NO